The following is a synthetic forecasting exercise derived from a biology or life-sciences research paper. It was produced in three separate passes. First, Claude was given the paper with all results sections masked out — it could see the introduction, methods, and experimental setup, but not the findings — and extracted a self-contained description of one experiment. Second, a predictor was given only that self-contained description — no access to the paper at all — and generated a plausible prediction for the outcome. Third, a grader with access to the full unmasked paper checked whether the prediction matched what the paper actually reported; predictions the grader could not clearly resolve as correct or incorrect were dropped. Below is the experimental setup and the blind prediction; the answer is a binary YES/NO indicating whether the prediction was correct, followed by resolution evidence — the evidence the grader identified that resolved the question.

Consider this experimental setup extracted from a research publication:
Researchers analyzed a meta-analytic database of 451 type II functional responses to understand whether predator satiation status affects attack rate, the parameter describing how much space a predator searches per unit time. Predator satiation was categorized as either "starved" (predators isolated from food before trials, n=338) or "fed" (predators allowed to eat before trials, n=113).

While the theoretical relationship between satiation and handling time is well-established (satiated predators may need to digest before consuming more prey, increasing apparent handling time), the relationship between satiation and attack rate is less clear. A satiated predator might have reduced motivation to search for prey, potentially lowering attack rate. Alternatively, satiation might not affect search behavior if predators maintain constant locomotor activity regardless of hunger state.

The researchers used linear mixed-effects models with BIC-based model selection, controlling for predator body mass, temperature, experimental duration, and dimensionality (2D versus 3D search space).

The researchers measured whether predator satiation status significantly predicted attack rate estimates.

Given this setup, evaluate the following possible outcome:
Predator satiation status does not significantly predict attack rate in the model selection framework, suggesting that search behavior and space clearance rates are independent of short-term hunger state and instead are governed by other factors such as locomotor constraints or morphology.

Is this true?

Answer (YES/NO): YES